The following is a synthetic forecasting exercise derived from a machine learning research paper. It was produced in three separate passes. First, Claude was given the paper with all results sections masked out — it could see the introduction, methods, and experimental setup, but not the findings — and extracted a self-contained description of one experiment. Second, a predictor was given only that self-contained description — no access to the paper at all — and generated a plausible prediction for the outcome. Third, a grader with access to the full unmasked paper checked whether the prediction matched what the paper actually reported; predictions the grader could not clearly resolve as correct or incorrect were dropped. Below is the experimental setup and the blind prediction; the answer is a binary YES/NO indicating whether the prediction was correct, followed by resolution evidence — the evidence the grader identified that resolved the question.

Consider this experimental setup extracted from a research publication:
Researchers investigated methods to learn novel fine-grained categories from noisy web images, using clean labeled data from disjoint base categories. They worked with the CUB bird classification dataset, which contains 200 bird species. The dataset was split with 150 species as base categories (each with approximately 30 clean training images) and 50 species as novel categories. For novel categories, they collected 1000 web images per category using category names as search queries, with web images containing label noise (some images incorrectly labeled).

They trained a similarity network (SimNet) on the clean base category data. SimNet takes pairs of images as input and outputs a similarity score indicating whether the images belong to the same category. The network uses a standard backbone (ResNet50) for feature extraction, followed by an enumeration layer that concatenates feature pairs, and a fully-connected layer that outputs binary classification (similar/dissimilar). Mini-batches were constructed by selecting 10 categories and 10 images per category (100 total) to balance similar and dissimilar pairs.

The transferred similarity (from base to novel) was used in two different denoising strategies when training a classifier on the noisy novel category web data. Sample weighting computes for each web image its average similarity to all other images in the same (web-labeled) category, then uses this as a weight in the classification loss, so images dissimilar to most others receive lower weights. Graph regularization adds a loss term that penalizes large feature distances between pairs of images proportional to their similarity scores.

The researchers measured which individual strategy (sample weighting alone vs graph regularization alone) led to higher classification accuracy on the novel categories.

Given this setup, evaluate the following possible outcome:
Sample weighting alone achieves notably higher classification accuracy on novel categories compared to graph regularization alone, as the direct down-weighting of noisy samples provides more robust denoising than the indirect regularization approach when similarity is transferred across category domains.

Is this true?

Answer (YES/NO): NO